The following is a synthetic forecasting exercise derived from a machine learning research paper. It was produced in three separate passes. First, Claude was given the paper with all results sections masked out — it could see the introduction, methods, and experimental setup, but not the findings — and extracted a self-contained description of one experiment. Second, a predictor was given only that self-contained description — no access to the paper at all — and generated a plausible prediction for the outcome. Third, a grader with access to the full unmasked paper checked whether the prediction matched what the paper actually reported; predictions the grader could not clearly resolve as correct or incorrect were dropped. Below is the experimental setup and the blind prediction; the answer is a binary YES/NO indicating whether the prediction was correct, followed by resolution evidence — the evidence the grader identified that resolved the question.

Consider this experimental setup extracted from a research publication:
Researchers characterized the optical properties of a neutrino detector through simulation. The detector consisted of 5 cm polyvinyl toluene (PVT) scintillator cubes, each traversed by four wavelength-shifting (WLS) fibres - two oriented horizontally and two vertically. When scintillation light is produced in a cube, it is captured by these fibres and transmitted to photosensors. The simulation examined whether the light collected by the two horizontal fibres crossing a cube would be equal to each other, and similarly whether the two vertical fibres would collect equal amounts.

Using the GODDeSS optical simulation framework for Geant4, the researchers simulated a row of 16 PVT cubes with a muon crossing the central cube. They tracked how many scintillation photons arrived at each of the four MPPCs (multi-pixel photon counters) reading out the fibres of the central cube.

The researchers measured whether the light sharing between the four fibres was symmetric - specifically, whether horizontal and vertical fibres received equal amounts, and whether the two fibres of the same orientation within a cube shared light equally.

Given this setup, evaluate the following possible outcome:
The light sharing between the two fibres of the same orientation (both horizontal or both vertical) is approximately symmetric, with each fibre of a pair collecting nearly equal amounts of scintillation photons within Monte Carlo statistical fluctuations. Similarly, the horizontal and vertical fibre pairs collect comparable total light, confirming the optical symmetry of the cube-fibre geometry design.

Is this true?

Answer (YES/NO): NO